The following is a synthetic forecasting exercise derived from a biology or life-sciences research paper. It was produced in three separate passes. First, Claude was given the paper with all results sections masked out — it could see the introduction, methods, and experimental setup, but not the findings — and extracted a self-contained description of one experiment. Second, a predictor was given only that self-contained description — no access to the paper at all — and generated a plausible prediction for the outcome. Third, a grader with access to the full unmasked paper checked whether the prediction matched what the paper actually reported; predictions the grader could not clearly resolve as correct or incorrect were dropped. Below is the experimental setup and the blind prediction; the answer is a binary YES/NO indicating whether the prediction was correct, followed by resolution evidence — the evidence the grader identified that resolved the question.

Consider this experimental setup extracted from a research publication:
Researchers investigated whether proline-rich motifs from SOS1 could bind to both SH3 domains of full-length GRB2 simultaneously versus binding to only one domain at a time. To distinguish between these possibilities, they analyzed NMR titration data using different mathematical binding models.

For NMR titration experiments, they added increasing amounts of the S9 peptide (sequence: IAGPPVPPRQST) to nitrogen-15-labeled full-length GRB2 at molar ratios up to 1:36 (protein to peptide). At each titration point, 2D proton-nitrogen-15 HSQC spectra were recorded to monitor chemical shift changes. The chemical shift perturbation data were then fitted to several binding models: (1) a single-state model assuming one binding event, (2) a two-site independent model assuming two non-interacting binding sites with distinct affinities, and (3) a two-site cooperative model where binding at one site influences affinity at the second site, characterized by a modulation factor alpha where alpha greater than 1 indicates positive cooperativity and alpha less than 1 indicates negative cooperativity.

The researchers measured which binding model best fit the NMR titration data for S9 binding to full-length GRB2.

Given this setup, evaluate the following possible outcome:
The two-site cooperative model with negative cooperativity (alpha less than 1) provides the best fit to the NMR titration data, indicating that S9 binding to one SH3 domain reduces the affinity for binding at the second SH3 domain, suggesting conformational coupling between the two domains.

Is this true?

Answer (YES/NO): NO